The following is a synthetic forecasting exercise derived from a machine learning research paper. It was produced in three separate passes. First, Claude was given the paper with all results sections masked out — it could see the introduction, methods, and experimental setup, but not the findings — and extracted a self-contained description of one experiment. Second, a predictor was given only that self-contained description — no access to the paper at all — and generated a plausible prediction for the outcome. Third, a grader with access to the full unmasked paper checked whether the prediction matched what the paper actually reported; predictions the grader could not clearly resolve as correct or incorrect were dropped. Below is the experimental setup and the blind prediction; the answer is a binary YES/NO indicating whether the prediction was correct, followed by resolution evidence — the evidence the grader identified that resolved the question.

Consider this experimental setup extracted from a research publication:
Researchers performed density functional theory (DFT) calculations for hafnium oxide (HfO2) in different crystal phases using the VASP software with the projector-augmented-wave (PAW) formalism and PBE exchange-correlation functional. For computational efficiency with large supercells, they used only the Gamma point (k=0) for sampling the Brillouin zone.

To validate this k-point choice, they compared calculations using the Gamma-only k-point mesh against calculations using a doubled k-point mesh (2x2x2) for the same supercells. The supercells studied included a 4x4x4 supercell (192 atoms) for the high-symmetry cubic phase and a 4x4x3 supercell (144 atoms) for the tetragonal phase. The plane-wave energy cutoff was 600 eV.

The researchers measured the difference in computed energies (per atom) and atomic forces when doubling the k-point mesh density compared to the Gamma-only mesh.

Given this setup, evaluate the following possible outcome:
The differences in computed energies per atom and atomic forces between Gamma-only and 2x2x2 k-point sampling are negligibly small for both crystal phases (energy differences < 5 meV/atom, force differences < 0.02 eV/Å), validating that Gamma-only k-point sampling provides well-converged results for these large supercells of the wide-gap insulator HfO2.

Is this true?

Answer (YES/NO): YES